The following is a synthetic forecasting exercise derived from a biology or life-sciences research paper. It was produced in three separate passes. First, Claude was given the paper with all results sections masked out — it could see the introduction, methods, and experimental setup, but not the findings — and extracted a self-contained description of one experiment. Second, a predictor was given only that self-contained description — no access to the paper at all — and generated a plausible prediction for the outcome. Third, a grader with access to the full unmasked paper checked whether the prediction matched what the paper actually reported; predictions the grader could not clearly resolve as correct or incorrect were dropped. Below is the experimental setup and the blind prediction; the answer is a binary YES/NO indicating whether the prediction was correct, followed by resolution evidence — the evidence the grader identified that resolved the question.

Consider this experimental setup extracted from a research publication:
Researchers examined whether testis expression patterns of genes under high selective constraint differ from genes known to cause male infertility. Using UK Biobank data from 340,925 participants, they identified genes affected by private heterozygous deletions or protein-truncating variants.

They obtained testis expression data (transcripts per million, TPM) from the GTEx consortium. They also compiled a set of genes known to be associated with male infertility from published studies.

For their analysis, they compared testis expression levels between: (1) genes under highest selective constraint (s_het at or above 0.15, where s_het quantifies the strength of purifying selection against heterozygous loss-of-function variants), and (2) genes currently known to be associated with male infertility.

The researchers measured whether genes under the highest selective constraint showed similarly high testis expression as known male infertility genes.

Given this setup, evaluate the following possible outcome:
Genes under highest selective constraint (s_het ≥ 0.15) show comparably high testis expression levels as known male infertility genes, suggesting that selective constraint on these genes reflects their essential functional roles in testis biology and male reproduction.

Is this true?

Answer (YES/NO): NO